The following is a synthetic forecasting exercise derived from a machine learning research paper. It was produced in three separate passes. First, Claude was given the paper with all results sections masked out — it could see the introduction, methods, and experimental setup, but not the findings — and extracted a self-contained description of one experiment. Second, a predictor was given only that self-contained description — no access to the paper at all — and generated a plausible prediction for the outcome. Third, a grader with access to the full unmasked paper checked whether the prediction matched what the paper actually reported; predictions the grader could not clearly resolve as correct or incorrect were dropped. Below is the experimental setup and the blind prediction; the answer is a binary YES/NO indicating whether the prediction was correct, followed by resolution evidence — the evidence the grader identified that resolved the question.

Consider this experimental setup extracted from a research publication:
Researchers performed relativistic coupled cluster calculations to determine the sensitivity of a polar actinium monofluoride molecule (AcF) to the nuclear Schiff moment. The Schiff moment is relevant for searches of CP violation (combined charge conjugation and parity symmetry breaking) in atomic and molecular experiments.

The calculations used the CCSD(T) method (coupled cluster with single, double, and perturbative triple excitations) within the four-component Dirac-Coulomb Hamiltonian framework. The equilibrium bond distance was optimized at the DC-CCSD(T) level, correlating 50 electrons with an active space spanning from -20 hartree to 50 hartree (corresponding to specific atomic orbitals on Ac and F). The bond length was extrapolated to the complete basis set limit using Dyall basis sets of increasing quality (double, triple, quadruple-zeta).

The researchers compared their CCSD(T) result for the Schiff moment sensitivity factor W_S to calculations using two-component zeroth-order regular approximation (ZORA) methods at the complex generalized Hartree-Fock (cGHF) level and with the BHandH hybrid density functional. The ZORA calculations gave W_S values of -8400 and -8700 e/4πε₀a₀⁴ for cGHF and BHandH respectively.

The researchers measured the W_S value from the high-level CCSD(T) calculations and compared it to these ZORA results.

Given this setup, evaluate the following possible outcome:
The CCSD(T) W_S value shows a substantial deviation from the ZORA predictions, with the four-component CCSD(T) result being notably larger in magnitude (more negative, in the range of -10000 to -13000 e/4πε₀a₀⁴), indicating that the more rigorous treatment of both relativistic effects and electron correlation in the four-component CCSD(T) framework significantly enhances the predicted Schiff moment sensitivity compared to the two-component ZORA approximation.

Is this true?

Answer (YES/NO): NO